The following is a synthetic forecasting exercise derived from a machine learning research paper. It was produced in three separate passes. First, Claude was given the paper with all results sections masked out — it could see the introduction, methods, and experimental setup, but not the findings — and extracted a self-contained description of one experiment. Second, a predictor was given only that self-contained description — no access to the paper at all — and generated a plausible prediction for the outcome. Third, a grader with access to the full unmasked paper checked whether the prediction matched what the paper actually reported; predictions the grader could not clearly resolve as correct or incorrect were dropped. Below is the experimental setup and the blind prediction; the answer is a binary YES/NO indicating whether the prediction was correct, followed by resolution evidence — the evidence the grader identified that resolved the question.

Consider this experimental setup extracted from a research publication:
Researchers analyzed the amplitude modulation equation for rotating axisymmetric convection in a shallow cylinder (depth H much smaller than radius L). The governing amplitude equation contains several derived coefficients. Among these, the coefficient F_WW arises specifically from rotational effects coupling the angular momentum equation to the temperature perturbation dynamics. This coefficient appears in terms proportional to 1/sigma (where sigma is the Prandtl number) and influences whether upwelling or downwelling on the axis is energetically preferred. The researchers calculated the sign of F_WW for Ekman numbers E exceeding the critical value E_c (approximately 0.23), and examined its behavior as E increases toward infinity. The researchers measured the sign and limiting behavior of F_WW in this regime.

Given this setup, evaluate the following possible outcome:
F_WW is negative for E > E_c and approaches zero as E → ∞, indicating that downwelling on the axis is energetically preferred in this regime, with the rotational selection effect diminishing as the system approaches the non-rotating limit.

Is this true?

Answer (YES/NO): NO